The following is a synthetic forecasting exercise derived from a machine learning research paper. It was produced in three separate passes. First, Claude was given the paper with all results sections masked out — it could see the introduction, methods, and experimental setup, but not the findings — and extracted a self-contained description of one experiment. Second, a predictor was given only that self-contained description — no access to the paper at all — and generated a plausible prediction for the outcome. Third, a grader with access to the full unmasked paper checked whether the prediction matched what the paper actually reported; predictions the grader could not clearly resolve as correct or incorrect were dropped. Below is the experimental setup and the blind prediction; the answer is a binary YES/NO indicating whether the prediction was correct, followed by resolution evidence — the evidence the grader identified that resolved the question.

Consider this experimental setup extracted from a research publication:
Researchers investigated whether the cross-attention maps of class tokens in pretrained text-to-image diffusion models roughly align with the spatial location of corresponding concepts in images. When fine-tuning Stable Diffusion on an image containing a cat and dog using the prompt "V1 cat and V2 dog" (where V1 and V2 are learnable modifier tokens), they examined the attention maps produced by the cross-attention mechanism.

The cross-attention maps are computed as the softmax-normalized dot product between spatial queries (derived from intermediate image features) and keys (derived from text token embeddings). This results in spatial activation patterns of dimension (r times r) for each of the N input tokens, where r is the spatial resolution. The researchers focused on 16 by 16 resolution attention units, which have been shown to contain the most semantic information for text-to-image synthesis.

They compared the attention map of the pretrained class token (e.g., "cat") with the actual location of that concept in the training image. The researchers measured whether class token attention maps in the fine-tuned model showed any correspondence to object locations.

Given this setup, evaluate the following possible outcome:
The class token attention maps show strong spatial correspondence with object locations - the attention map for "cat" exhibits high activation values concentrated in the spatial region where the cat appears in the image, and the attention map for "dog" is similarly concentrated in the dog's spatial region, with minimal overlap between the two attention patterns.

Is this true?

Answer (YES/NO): NO